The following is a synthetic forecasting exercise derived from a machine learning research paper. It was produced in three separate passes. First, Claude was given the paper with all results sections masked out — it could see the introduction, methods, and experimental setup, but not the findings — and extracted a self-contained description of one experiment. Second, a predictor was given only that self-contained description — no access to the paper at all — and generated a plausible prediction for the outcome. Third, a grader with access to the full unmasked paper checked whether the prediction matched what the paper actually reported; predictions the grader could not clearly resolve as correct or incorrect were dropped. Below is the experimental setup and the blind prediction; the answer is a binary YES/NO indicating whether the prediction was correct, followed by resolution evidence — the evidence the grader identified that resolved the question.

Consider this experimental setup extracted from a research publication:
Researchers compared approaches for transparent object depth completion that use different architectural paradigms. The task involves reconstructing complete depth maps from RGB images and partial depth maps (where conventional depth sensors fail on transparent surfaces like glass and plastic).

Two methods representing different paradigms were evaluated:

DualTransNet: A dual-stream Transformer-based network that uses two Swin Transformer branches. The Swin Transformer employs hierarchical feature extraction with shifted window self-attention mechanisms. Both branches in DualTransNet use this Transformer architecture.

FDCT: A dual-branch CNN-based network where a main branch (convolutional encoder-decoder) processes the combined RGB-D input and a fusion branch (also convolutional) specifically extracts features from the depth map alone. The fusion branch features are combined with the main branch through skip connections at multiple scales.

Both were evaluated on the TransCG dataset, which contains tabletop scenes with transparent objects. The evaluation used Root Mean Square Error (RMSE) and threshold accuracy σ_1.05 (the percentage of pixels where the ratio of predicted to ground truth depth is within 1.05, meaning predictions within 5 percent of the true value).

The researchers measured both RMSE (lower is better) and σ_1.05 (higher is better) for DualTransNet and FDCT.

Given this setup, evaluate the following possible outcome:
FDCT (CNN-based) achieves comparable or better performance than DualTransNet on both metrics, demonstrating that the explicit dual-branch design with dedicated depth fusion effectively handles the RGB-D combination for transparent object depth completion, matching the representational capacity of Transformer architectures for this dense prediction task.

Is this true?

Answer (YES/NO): NO